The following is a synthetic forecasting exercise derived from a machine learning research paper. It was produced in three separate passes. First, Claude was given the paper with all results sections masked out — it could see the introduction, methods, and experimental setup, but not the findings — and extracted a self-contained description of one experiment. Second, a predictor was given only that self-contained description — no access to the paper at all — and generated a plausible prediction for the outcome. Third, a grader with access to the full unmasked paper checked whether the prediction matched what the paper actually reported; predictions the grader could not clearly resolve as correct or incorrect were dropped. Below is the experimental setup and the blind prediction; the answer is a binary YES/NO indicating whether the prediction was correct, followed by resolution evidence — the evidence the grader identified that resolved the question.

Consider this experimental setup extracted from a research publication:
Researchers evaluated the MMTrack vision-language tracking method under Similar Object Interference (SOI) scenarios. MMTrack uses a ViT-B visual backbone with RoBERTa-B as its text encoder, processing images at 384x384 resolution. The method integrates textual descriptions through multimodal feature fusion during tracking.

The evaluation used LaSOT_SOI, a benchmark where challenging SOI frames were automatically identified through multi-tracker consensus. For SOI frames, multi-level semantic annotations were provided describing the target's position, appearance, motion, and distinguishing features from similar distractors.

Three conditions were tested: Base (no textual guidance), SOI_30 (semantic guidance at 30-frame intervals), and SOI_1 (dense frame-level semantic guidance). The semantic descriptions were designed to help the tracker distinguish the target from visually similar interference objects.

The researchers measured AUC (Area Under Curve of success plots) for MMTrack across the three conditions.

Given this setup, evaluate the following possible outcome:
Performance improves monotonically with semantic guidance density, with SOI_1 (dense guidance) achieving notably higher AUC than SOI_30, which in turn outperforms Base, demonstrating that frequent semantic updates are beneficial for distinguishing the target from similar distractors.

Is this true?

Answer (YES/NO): NO